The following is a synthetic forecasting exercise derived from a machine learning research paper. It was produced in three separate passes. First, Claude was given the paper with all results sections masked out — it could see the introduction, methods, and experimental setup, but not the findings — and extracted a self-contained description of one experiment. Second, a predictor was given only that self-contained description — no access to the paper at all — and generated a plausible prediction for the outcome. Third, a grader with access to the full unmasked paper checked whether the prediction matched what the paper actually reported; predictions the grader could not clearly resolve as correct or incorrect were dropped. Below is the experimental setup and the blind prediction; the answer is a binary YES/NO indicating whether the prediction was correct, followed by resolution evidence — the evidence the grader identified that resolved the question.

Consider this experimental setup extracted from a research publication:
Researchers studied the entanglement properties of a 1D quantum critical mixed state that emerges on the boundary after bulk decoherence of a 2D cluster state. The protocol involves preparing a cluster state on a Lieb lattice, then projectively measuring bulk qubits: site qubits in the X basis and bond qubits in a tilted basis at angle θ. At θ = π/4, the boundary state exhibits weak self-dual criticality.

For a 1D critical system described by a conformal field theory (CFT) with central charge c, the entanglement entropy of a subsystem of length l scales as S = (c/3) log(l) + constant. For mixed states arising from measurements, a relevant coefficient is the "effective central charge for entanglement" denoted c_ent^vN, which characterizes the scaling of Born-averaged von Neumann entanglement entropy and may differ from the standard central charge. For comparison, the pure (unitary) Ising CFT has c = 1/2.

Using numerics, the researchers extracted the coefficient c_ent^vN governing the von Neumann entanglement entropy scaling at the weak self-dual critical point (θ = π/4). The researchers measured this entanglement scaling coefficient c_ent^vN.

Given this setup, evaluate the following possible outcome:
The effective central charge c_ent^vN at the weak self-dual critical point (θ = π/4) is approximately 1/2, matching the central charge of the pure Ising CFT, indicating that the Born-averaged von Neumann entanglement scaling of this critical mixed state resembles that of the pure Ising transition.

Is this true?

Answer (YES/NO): NO